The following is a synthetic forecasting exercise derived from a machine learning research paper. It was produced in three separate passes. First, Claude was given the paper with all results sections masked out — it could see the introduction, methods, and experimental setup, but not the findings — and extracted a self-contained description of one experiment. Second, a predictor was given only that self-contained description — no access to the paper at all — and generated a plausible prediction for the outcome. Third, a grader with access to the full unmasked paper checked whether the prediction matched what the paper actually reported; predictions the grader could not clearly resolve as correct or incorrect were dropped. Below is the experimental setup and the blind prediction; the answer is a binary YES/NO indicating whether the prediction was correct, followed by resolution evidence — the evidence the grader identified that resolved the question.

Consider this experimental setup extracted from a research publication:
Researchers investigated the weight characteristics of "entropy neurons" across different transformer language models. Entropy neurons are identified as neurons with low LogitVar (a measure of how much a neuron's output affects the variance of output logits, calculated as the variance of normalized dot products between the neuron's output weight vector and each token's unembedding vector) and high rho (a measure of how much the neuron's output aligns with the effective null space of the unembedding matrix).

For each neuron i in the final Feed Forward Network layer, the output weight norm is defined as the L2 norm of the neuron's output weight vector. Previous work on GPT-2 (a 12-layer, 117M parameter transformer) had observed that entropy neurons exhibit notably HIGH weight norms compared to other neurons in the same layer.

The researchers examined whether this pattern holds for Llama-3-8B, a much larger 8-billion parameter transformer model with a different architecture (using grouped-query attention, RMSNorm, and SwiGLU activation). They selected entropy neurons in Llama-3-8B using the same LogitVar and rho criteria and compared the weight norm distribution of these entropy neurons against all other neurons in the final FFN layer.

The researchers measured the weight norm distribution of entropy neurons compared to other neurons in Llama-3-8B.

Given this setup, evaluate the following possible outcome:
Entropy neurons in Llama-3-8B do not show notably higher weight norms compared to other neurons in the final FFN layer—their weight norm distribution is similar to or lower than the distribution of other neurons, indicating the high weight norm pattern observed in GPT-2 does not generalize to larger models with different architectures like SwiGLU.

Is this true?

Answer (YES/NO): YES